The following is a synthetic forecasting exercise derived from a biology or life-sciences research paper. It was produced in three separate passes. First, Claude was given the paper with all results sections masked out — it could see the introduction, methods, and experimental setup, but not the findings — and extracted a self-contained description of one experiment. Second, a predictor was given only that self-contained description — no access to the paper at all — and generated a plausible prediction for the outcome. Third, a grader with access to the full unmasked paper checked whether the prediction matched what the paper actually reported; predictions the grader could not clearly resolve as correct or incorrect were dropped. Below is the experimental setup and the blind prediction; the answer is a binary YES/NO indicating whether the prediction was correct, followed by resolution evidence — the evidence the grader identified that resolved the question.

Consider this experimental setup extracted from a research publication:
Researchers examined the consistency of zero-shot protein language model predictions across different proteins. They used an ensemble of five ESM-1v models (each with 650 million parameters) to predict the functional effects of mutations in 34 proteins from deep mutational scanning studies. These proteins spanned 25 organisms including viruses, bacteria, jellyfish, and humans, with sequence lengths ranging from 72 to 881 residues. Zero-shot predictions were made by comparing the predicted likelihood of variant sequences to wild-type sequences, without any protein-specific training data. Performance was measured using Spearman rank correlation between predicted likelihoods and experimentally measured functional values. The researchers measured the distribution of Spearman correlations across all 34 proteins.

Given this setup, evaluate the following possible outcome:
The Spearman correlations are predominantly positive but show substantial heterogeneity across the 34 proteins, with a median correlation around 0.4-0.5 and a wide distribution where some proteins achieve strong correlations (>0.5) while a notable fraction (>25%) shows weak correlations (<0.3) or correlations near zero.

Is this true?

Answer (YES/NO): NO